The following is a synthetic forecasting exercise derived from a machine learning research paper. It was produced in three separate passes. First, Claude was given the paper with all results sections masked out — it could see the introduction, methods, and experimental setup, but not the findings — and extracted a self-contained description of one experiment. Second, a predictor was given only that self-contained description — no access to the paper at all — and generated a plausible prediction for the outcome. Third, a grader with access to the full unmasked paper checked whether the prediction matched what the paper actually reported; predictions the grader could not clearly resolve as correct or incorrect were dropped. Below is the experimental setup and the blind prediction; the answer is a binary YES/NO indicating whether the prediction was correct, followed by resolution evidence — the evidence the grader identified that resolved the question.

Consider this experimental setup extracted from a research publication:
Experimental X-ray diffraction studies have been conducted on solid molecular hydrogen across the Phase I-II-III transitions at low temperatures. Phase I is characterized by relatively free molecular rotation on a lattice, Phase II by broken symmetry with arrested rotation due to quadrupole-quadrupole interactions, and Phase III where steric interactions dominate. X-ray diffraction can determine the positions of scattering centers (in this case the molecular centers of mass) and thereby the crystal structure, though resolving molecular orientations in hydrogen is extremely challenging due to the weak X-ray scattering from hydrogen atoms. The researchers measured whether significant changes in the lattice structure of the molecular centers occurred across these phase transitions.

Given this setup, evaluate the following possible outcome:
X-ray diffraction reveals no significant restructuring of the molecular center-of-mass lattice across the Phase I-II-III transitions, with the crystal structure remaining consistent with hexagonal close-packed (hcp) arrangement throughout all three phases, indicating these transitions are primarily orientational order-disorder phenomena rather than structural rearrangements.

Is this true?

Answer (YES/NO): YES